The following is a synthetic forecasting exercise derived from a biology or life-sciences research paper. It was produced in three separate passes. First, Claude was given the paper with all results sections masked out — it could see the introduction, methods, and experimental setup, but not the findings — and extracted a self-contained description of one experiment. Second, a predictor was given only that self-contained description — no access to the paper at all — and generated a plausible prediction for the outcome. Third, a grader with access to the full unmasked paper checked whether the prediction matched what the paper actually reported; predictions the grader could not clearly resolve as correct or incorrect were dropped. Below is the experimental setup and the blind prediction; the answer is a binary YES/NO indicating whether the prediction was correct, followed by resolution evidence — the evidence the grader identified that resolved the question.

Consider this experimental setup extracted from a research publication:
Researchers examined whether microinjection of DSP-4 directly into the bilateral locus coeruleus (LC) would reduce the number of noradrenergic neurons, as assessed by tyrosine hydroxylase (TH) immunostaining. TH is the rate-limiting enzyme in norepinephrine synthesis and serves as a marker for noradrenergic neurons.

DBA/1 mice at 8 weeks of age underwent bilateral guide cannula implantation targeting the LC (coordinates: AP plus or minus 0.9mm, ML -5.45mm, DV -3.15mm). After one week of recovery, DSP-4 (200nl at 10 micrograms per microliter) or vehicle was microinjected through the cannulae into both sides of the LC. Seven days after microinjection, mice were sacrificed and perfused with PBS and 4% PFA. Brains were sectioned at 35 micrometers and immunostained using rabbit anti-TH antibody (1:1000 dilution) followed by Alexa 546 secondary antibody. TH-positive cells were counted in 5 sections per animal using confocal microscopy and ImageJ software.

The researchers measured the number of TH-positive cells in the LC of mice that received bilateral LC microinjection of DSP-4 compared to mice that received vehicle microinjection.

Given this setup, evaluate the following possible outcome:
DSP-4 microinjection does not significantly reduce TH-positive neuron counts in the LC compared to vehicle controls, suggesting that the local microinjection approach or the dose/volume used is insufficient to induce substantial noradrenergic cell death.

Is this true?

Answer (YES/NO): NO